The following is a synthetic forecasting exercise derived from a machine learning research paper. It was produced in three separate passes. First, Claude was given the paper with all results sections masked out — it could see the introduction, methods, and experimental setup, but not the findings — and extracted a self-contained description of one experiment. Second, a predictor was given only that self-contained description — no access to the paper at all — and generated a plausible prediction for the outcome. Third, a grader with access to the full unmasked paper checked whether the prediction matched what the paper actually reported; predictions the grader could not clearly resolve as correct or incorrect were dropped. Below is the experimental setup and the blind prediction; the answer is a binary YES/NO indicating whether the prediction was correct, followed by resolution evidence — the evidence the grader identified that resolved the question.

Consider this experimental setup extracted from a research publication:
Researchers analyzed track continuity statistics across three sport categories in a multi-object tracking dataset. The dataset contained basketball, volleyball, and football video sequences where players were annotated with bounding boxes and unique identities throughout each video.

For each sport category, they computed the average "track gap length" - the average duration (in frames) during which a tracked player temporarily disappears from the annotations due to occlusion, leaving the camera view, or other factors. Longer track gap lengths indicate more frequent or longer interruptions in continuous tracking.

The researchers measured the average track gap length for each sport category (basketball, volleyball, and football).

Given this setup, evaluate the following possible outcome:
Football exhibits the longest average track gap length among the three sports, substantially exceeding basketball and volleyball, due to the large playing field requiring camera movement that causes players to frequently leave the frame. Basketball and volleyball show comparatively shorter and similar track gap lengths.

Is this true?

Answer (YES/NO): NO